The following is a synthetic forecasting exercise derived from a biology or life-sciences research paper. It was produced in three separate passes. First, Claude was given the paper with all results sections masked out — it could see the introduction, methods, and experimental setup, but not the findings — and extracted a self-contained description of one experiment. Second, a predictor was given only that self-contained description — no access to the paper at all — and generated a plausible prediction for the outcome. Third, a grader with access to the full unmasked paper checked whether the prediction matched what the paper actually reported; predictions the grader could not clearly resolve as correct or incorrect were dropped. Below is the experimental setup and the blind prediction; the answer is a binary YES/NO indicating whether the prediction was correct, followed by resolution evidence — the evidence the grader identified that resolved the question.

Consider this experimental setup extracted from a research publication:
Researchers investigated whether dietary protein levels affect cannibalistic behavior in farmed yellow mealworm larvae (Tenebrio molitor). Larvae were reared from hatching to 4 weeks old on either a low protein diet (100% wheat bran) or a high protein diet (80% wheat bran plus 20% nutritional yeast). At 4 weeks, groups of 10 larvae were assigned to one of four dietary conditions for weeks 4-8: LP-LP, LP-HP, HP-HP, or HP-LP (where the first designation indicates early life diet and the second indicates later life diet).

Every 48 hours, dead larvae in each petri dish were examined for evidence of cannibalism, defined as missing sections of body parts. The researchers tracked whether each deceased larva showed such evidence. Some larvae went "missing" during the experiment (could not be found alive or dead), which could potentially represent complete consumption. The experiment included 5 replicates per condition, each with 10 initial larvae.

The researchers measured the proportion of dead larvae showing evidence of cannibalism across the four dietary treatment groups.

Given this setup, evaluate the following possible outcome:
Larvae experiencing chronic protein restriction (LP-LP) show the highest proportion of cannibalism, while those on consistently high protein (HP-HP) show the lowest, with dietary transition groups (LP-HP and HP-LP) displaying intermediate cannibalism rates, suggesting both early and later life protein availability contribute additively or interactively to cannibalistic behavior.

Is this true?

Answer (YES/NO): NO